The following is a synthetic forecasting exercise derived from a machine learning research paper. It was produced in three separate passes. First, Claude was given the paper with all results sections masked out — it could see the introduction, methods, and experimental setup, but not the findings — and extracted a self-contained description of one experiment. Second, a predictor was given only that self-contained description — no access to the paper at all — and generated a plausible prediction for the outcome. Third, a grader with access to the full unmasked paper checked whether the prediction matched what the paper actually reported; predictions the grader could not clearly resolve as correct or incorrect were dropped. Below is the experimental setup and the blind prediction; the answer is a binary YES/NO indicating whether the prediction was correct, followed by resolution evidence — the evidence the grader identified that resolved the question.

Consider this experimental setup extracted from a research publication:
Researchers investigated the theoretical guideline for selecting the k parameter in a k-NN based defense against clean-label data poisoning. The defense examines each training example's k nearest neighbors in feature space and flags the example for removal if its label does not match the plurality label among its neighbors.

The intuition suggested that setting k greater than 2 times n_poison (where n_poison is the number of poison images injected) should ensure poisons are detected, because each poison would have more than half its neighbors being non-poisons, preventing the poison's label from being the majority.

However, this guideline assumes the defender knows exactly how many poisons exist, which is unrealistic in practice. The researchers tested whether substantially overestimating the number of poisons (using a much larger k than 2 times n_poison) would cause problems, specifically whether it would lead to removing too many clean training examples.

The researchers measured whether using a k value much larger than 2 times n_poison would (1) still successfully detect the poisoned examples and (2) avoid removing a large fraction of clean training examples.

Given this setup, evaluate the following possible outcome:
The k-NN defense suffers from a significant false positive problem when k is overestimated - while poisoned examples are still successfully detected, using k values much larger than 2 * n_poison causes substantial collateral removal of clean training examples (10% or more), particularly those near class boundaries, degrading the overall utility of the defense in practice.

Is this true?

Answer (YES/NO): NO